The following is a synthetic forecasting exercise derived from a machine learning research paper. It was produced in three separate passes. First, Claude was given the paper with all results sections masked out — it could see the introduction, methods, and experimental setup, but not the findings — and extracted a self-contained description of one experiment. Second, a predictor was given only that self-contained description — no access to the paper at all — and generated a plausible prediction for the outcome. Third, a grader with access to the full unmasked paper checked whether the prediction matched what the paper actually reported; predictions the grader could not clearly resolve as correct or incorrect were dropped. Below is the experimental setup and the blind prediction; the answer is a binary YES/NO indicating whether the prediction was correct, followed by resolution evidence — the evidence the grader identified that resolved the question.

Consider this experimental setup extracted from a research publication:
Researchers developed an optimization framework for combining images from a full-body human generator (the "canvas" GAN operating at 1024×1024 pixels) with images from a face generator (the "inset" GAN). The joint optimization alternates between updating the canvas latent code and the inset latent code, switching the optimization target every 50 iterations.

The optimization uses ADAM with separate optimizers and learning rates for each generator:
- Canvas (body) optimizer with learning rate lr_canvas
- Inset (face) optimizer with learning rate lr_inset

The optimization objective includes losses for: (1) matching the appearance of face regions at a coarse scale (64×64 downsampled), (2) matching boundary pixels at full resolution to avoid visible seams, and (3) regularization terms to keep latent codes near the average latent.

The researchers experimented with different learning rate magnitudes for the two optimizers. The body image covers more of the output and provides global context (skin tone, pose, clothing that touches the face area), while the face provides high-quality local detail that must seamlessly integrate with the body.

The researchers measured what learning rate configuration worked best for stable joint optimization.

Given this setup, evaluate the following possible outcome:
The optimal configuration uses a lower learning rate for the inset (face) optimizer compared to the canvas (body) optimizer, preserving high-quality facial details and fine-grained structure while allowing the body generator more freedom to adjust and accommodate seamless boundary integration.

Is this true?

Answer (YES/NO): YES